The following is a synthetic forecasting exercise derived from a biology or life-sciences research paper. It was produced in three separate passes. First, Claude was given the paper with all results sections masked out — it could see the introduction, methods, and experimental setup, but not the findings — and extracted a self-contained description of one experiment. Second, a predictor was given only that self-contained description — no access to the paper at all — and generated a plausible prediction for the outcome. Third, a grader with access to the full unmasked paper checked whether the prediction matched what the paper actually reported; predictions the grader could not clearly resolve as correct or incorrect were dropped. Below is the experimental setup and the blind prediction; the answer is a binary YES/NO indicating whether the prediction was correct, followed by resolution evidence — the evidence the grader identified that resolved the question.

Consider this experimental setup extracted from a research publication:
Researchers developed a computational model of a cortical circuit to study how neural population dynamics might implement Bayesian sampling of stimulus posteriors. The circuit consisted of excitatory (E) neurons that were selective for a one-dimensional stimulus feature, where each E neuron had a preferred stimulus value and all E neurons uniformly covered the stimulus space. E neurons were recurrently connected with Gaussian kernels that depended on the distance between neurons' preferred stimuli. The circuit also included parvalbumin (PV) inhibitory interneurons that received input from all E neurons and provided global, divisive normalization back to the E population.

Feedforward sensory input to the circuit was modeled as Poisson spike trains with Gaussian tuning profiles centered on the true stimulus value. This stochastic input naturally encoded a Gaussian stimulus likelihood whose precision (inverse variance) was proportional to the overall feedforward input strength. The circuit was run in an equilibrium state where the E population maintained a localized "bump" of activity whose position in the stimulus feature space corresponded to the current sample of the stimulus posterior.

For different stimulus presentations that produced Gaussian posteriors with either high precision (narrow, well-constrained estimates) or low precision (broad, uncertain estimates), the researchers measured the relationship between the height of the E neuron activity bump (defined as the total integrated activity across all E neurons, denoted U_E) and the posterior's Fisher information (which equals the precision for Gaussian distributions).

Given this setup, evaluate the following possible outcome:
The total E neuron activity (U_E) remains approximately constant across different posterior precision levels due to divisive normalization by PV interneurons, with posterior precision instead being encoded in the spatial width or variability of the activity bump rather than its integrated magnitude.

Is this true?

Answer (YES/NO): NO